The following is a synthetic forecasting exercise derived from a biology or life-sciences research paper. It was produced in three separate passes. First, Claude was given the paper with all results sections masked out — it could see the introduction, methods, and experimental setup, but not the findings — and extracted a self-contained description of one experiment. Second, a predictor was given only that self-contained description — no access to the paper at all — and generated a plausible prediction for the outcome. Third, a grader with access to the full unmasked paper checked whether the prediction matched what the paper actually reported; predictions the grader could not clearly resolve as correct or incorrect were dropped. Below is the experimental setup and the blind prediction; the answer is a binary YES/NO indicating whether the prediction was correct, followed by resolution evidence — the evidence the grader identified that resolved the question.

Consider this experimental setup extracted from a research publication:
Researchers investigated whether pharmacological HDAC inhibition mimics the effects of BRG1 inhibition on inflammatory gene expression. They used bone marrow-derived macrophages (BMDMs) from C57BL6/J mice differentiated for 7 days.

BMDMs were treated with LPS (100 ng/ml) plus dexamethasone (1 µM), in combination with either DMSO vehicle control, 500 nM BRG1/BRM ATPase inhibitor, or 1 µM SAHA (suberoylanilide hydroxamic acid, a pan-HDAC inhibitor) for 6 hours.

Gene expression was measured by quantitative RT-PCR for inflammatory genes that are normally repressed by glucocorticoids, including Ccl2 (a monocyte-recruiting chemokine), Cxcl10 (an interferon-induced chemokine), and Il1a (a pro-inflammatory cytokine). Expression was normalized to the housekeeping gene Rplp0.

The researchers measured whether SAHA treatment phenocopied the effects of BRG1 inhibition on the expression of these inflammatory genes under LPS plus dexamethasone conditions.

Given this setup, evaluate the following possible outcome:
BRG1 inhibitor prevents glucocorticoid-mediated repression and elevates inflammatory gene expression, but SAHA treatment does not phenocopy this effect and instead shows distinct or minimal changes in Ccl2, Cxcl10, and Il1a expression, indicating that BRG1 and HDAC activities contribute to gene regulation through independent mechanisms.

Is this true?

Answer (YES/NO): NO